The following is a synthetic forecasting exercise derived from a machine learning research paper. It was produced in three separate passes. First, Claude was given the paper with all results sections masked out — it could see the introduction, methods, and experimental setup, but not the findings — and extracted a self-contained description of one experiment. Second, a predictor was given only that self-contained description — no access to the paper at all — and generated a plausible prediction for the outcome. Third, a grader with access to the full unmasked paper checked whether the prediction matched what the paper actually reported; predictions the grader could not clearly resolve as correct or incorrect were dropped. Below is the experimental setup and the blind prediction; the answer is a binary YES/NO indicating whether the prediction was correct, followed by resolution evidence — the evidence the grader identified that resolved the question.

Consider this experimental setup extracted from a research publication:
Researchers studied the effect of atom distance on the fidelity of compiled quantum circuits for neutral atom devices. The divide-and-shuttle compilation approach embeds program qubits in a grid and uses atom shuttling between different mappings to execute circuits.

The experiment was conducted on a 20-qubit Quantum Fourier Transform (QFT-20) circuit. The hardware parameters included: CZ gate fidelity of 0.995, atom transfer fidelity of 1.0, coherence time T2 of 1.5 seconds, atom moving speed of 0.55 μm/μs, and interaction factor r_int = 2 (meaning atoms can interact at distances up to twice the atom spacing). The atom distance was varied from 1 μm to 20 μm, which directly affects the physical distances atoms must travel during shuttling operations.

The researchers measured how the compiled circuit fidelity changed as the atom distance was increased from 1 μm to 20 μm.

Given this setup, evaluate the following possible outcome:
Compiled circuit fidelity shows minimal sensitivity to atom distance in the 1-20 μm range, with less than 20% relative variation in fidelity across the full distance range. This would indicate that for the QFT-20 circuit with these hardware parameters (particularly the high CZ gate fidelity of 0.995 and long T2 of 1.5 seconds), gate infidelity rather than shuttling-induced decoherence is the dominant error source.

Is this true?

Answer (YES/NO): YES